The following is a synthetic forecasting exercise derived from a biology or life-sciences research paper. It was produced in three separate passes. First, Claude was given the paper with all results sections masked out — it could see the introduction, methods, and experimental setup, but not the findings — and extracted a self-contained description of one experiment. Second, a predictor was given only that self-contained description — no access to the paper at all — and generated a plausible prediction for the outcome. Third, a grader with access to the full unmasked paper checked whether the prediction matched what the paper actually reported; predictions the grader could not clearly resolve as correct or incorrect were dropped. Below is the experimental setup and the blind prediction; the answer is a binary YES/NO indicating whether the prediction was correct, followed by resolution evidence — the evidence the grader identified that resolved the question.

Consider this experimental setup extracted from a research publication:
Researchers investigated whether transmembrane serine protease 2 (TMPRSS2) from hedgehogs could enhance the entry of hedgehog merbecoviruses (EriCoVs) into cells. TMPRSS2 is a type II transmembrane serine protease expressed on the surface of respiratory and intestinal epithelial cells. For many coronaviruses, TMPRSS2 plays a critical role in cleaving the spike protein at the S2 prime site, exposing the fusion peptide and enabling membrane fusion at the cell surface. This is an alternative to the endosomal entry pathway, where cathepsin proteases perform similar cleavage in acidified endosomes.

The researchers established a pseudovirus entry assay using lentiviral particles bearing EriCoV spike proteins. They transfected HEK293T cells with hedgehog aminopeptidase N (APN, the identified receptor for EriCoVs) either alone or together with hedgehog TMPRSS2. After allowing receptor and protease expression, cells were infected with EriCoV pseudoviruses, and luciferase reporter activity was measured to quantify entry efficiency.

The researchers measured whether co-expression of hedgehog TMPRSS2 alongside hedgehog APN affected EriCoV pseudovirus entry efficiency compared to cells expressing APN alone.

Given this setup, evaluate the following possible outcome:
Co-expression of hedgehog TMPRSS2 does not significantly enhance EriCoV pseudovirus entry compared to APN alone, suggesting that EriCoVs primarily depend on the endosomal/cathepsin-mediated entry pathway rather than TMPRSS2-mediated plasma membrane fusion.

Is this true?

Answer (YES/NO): NO